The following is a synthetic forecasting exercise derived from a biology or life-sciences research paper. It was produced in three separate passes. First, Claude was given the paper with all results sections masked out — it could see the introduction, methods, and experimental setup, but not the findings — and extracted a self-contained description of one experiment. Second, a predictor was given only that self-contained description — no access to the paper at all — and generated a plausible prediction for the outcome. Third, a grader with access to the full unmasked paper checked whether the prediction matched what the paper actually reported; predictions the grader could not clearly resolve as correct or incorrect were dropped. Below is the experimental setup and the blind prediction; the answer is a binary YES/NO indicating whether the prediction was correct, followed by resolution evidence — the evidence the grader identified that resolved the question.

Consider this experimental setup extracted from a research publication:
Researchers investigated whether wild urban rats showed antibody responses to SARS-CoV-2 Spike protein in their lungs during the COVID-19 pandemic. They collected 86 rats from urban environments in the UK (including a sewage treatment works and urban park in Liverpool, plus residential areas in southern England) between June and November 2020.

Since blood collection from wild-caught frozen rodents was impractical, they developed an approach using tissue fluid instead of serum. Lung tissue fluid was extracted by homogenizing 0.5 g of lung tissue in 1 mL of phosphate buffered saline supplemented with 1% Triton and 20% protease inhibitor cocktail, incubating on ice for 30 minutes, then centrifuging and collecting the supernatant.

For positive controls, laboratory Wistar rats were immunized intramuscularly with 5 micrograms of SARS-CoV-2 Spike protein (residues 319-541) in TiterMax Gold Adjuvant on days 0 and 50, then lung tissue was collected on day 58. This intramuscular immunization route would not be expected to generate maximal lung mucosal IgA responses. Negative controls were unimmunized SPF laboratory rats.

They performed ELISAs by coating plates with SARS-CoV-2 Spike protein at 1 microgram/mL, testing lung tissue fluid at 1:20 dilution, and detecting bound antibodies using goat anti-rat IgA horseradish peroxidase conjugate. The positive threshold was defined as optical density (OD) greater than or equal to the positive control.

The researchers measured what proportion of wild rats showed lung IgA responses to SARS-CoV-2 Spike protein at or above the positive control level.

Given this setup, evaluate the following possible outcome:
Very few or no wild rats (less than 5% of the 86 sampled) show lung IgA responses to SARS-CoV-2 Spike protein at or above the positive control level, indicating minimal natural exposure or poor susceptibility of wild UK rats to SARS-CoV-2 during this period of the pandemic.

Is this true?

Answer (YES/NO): NO